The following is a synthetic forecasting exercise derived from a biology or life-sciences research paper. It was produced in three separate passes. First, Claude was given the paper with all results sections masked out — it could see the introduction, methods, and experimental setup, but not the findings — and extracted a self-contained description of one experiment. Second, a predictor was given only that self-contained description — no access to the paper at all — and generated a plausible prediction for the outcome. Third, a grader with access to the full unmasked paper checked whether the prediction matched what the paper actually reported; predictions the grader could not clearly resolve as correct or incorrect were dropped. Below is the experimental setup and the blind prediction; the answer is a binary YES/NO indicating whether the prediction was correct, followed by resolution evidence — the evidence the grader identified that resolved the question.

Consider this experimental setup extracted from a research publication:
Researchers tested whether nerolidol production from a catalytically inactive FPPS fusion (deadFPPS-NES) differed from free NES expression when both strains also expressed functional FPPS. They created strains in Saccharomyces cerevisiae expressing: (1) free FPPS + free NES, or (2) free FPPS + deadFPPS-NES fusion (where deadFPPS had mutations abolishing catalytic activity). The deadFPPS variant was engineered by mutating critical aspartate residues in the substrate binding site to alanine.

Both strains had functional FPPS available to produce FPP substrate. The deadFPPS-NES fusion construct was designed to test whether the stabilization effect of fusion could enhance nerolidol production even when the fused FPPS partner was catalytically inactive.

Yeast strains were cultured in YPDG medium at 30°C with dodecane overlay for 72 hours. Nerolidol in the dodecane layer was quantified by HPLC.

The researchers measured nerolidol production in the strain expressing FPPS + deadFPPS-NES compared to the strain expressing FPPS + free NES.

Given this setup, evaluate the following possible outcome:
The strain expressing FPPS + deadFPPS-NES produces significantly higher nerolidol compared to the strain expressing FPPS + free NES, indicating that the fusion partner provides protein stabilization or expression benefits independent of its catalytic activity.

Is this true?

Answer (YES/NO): YES